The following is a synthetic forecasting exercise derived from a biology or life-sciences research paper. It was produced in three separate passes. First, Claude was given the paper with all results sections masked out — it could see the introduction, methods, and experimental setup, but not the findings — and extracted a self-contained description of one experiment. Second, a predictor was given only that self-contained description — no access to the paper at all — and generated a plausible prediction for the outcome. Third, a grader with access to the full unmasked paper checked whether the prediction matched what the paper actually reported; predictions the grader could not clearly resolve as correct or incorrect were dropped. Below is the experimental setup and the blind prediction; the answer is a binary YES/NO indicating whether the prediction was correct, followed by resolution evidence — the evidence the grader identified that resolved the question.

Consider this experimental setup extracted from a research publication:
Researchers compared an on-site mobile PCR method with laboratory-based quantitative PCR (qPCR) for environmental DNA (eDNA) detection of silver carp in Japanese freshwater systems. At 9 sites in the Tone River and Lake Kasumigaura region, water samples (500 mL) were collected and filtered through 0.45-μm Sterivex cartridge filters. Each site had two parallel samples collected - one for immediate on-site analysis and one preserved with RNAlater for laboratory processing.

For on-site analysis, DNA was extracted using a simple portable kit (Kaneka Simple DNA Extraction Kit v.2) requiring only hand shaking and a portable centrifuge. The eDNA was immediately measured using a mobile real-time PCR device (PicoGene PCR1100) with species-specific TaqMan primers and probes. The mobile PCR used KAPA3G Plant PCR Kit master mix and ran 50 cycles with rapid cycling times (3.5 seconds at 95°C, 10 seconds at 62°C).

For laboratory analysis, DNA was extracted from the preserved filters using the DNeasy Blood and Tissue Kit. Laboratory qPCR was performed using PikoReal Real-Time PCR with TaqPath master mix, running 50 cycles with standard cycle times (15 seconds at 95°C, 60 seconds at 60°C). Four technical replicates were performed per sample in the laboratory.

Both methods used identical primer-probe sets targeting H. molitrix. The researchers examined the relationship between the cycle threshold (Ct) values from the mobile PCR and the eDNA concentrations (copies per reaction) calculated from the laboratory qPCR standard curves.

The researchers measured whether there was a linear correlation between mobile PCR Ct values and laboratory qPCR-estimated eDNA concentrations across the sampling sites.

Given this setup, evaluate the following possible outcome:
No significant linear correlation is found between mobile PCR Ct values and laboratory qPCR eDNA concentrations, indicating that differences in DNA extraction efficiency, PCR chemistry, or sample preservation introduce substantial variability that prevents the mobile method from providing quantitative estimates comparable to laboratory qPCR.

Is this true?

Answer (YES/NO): NO